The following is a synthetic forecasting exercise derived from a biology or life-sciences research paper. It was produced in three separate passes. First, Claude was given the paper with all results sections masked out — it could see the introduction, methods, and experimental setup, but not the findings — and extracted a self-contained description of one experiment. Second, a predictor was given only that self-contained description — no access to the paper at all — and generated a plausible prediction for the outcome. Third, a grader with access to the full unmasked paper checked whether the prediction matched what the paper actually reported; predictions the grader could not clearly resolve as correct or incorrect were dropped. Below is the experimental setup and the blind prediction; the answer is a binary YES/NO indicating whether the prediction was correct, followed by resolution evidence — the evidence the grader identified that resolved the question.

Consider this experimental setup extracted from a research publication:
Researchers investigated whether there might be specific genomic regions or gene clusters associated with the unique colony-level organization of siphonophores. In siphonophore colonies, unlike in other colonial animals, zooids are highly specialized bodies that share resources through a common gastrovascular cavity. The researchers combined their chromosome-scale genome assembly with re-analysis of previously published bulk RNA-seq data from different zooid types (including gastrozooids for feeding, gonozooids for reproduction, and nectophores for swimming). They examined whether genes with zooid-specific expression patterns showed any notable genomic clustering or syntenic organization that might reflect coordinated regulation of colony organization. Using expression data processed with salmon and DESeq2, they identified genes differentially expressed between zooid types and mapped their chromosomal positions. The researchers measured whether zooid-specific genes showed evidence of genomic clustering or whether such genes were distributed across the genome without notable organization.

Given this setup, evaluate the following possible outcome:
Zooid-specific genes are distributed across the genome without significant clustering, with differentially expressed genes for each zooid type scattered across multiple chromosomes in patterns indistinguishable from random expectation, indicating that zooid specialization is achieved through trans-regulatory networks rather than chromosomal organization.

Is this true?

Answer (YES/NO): YES